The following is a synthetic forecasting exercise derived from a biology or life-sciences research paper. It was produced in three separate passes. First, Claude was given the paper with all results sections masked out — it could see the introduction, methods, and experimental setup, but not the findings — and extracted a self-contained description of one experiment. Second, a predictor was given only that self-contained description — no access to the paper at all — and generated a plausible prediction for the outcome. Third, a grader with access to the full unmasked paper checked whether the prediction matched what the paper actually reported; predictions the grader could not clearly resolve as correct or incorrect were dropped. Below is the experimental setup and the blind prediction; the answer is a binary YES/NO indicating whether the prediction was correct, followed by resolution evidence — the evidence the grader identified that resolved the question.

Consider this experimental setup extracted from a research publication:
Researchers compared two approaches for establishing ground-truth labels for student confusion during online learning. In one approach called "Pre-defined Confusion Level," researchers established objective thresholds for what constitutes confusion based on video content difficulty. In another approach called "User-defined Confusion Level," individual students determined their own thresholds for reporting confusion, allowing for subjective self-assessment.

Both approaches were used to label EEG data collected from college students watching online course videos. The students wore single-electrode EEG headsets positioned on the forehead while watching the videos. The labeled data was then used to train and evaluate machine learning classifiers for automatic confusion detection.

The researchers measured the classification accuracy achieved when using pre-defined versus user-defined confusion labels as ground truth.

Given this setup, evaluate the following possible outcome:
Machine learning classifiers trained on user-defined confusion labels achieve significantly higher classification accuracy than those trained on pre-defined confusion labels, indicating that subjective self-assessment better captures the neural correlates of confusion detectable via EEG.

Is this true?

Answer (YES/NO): NO